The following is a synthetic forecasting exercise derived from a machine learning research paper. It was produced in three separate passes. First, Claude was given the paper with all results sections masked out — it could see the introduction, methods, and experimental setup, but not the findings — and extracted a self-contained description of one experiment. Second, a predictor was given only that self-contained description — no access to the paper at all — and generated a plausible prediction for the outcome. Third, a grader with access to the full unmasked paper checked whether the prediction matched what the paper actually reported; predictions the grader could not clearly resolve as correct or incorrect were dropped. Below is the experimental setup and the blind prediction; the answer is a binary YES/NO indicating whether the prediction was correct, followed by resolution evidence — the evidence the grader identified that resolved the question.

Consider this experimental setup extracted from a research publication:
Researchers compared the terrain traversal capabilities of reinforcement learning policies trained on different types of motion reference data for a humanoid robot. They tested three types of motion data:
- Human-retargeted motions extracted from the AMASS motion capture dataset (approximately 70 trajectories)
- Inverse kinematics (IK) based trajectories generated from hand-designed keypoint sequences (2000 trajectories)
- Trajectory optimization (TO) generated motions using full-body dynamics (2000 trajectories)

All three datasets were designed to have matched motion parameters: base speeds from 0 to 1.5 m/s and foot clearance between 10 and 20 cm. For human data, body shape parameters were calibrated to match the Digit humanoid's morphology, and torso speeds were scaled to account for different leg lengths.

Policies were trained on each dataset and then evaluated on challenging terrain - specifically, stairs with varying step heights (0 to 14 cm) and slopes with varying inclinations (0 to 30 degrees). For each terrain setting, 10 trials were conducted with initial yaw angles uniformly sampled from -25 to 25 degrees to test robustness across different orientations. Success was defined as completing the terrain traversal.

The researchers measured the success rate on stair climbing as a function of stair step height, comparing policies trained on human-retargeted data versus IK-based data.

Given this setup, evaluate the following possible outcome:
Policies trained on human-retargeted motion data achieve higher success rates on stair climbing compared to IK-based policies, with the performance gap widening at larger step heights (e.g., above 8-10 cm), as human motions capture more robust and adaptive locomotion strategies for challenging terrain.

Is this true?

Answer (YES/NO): NO